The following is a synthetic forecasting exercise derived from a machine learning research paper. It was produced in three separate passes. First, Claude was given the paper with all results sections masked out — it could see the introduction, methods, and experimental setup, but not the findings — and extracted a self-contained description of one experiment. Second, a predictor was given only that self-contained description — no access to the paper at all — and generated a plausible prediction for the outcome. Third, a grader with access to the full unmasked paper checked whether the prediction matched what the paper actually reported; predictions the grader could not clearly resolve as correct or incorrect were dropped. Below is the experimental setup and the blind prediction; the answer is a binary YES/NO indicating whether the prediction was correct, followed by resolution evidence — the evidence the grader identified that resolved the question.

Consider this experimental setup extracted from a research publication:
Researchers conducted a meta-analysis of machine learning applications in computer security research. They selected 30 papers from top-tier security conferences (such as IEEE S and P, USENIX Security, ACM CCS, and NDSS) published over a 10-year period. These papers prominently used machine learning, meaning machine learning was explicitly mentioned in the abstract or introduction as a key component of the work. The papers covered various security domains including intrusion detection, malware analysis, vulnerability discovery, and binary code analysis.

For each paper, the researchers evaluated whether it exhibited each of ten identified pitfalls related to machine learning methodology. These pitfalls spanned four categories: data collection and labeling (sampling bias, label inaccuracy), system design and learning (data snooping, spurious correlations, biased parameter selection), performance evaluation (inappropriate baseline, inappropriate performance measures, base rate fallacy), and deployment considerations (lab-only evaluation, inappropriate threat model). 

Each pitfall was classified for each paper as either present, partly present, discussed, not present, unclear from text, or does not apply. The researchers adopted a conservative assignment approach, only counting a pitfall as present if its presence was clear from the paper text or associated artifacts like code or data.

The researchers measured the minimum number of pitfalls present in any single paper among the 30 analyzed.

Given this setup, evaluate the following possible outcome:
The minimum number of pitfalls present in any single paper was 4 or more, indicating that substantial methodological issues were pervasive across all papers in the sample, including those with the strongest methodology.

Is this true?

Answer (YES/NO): NO